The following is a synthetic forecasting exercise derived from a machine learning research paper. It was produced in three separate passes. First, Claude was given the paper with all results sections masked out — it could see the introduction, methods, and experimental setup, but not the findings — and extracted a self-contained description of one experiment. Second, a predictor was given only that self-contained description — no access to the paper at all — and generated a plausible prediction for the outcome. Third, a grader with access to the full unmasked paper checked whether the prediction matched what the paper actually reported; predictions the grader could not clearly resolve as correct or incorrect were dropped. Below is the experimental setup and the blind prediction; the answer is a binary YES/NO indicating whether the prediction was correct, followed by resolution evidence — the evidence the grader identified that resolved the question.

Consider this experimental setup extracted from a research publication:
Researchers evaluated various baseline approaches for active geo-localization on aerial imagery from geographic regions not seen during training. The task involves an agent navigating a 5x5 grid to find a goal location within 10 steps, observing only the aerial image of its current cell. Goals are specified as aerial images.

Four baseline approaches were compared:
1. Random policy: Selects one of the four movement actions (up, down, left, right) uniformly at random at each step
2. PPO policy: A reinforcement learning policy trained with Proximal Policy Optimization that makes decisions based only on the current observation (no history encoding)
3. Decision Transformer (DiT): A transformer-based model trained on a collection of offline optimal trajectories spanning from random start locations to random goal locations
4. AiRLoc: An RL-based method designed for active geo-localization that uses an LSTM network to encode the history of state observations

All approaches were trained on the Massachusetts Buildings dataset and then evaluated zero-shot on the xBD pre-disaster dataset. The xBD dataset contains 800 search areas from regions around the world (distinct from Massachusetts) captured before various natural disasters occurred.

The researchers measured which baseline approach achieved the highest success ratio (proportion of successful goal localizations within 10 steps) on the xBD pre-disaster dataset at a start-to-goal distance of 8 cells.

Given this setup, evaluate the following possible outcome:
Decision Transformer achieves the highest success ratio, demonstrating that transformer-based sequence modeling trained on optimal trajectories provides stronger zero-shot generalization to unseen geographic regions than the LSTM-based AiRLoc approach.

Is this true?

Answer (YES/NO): YES